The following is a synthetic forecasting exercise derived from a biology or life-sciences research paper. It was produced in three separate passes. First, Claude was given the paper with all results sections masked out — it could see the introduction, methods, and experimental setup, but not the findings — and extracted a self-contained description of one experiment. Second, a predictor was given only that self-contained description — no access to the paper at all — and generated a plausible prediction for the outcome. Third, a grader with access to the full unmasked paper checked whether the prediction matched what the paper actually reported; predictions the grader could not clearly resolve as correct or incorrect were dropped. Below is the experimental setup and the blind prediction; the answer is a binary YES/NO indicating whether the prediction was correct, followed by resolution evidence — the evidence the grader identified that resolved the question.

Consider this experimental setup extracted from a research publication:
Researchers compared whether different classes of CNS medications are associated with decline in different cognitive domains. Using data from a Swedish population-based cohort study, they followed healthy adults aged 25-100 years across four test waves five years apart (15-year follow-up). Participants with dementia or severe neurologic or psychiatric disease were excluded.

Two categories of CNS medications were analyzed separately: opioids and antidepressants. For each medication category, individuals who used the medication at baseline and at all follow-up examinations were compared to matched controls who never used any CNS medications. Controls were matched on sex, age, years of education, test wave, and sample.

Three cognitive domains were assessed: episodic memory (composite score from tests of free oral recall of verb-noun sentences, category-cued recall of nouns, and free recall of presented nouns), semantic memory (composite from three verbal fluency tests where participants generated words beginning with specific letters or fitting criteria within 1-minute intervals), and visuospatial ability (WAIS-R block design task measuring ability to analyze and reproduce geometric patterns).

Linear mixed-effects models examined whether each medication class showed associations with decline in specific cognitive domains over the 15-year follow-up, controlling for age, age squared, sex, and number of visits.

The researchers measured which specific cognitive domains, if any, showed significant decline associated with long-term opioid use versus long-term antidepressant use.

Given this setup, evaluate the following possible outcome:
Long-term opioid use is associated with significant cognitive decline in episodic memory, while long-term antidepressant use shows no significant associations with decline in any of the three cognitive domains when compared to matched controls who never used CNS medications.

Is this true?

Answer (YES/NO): NO